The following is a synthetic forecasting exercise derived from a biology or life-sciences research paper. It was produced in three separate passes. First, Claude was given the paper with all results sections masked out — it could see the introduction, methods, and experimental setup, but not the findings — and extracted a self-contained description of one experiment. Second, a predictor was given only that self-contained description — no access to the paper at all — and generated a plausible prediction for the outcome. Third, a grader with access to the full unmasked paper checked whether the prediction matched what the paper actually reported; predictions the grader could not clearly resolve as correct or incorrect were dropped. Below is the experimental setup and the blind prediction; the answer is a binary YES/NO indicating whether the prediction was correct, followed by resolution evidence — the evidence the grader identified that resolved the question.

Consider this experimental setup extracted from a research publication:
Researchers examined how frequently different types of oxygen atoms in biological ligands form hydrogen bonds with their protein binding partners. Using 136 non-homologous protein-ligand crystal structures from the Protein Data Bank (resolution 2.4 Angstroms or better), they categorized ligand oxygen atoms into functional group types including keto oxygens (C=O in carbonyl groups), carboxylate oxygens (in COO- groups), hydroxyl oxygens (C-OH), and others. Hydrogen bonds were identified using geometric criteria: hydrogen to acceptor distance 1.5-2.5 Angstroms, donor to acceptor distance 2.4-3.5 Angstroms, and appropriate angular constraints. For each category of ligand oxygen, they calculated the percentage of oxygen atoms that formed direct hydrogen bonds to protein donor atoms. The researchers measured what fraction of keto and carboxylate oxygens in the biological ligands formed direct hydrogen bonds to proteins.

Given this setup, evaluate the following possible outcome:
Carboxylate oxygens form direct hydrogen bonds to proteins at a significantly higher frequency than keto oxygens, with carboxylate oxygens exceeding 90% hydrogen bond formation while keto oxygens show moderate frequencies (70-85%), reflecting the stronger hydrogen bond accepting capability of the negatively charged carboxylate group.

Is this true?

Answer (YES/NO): NO